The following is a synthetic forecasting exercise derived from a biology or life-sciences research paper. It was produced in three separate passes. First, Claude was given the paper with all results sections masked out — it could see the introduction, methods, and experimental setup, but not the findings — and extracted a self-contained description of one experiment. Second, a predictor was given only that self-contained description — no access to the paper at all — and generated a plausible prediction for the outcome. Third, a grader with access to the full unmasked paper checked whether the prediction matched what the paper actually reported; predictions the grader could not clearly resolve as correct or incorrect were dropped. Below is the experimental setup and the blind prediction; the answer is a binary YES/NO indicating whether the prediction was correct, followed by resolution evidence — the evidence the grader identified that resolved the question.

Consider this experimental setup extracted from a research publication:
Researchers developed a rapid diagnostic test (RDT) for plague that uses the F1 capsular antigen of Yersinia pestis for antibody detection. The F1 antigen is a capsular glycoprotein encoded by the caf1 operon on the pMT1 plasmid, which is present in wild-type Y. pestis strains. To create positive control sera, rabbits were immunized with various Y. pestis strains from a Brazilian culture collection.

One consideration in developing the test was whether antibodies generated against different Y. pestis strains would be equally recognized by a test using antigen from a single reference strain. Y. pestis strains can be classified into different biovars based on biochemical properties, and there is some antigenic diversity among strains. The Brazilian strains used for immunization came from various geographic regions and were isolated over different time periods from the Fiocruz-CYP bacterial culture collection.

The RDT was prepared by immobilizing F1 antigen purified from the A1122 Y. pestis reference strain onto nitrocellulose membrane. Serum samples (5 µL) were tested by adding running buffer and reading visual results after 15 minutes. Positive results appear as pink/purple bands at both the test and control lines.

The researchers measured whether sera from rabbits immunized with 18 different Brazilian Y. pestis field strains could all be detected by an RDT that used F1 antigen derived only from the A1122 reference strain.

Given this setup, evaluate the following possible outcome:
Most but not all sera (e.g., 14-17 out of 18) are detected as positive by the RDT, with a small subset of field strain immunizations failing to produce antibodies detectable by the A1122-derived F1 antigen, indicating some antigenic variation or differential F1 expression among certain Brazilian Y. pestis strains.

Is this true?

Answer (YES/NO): NO